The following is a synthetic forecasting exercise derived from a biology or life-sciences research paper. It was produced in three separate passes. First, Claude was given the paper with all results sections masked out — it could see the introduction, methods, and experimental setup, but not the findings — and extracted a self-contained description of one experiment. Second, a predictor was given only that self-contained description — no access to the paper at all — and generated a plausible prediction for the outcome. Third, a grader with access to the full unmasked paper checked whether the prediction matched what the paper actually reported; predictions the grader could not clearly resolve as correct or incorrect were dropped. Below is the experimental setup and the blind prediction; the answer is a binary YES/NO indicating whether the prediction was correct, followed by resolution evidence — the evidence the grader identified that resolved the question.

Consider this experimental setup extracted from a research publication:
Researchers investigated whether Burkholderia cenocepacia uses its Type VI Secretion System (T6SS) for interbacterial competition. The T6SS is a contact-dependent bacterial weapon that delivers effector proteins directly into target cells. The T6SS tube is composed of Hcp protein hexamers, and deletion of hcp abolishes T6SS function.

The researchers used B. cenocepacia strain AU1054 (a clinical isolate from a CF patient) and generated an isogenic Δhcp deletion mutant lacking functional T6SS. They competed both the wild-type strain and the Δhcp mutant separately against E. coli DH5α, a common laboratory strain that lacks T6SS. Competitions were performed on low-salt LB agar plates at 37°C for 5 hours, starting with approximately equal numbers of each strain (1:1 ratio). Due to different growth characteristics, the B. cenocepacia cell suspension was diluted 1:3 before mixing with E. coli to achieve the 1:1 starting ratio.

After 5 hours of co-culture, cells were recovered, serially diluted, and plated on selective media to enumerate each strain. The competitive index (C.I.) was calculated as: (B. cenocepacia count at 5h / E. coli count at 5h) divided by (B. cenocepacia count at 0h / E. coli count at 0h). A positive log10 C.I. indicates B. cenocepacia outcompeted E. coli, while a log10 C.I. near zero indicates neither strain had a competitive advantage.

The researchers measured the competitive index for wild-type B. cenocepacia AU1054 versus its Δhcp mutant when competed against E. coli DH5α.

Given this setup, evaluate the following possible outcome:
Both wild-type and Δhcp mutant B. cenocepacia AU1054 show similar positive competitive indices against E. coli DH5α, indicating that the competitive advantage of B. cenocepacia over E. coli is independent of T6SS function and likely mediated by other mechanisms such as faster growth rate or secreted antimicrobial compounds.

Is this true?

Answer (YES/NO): NO